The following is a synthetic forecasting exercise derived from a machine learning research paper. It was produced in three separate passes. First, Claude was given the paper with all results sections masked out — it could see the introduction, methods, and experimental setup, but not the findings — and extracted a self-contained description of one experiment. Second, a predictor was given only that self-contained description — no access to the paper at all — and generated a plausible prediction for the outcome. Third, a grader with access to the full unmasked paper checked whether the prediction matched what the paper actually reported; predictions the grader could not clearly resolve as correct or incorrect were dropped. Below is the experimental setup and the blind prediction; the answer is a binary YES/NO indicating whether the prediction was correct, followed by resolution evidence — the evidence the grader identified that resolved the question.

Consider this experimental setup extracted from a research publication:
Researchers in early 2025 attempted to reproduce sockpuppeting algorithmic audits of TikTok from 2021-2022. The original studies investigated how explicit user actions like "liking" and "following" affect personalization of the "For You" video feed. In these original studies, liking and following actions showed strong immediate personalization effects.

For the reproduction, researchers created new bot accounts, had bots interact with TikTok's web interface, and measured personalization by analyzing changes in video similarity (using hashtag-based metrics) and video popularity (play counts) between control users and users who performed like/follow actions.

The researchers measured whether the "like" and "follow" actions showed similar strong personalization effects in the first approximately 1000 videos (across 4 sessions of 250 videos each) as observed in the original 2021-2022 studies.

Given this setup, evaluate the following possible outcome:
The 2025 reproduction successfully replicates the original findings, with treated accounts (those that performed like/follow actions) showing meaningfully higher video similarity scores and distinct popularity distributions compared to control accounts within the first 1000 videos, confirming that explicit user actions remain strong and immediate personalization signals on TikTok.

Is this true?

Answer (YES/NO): NO